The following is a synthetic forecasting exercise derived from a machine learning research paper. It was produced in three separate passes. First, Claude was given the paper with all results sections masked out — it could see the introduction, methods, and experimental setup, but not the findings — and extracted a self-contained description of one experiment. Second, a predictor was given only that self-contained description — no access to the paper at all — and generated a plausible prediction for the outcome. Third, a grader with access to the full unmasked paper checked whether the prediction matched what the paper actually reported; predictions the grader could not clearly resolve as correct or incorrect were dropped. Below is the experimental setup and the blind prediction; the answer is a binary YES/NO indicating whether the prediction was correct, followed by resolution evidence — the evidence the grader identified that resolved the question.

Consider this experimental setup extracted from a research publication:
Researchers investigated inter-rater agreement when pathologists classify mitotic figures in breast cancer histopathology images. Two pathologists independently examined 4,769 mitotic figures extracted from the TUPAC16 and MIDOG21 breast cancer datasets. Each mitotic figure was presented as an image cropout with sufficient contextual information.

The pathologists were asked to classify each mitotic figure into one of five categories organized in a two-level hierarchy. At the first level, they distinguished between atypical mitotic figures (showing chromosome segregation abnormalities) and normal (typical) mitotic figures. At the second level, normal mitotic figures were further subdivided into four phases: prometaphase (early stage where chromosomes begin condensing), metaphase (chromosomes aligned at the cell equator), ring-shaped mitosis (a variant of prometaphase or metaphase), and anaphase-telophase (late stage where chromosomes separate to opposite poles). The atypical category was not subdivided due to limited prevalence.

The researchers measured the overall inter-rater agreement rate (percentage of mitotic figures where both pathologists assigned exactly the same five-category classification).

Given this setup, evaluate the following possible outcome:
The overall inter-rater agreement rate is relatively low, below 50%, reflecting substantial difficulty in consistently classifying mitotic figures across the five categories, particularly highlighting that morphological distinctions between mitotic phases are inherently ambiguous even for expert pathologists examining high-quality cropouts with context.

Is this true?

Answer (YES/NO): NO